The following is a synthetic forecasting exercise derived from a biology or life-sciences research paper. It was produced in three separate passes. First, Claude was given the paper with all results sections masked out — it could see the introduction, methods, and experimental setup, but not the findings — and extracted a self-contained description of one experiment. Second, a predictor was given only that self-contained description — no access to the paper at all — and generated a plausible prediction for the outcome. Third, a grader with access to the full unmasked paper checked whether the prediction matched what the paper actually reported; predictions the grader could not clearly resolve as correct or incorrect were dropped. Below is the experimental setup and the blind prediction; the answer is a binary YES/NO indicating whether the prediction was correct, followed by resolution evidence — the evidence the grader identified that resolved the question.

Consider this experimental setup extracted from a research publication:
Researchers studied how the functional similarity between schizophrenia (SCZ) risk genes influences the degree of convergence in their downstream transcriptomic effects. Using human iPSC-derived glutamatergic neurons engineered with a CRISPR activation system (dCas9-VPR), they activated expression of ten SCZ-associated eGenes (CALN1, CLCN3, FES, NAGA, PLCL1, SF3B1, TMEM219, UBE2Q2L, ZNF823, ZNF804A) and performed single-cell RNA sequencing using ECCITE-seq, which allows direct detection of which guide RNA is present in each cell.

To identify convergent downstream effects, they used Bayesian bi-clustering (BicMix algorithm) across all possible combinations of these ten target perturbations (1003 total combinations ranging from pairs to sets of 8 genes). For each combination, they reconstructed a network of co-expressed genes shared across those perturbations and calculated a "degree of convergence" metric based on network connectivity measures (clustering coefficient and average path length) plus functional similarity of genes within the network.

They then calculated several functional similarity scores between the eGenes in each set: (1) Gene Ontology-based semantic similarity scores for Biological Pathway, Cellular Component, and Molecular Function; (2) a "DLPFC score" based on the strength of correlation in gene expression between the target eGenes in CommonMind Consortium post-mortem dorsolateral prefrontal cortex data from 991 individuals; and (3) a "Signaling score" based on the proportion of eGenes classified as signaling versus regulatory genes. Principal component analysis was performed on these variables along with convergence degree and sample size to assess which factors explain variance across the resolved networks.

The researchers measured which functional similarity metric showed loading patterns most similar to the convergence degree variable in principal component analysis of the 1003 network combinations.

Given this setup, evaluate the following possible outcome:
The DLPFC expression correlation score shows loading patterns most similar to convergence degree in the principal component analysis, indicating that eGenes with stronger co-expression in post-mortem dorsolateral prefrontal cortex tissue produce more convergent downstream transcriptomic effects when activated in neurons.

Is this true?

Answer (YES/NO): YES